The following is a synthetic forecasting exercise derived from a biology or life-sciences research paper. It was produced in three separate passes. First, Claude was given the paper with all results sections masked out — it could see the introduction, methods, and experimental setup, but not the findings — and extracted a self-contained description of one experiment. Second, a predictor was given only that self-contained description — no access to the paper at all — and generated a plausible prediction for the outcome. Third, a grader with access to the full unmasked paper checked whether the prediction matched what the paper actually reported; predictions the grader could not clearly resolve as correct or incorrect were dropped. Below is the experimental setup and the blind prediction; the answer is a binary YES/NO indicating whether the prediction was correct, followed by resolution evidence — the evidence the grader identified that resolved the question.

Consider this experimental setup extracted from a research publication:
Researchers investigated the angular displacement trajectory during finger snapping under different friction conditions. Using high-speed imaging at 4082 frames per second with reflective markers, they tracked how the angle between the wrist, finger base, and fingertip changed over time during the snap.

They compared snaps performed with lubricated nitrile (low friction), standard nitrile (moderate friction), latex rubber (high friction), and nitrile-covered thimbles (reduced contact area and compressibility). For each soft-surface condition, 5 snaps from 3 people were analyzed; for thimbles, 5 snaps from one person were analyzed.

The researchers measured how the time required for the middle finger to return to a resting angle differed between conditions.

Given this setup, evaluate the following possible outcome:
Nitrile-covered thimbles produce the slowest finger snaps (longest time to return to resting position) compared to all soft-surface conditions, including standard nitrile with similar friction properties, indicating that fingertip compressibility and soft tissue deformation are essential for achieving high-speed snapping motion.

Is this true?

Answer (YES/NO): NO